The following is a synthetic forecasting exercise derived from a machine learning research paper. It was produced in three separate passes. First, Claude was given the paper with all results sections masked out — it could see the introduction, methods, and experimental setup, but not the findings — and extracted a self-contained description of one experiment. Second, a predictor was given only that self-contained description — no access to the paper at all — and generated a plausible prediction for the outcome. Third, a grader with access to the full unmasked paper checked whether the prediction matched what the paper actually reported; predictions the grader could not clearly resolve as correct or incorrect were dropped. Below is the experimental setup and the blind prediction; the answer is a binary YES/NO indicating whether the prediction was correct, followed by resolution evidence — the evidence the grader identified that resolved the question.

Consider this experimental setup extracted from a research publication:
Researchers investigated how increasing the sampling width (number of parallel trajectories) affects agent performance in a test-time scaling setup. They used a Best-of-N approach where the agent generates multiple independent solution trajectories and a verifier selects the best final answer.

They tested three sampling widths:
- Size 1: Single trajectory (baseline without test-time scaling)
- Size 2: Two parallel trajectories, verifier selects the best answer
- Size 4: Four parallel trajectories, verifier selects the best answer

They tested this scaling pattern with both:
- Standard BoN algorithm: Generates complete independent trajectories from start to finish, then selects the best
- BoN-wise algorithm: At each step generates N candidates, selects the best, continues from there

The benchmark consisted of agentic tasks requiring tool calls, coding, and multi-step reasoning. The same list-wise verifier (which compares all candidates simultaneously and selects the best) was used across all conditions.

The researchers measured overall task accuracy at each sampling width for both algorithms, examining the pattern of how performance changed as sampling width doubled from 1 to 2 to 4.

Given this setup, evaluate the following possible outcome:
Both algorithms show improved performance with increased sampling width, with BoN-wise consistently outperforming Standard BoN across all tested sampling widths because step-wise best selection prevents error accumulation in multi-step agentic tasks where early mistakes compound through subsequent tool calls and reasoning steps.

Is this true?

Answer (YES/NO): NO